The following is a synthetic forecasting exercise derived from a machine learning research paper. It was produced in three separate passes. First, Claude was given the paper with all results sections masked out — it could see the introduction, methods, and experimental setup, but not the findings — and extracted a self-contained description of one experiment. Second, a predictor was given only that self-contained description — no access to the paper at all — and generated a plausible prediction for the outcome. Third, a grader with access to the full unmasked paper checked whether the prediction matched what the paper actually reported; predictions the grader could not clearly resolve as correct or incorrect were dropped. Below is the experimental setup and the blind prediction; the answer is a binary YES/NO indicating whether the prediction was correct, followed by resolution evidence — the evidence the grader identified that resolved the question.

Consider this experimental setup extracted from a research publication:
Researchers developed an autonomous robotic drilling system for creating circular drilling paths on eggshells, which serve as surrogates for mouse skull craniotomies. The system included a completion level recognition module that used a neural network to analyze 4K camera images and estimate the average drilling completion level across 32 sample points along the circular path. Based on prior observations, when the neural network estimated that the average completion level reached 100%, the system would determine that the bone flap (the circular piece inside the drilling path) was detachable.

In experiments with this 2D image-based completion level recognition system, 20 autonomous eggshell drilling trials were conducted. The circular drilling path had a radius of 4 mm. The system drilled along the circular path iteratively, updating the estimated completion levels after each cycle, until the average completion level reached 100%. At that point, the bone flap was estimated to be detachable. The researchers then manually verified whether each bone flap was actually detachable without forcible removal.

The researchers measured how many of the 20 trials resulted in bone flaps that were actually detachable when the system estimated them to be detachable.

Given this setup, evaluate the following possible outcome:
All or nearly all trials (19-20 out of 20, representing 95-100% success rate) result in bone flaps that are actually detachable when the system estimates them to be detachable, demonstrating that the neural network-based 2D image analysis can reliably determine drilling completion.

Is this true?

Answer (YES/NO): NO